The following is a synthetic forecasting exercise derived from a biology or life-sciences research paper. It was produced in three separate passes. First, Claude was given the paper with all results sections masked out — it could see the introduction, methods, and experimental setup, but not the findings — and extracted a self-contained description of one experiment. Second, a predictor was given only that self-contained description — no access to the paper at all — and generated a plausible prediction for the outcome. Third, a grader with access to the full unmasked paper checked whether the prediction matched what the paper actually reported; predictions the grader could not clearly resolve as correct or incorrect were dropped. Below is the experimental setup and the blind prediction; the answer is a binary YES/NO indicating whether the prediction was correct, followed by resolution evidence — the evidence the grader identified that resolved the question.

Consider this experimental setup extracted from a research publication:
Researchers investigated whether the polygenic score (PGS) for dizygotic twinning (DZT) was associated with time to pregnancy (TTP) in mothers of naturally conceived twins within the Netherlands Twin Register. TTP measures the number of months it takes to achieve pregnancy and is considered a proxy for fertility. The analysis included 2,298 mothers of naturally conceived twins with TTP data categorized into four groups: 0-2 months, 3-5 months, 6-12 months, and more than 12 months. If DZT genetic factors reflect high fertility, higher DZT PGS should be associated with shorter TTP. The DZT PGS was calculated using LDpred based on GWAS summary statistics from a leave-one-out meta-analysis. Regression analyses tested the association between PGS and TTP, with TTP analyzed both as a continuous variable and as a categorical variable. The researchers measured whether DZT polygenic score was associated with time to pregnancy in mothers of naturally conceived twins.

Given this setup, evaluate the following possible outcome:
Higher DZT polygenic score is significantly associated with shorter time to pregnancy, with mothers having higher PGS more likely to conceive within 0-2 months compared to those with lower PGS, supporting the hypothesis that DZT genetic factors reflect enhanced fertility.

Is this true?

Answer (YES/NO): NO